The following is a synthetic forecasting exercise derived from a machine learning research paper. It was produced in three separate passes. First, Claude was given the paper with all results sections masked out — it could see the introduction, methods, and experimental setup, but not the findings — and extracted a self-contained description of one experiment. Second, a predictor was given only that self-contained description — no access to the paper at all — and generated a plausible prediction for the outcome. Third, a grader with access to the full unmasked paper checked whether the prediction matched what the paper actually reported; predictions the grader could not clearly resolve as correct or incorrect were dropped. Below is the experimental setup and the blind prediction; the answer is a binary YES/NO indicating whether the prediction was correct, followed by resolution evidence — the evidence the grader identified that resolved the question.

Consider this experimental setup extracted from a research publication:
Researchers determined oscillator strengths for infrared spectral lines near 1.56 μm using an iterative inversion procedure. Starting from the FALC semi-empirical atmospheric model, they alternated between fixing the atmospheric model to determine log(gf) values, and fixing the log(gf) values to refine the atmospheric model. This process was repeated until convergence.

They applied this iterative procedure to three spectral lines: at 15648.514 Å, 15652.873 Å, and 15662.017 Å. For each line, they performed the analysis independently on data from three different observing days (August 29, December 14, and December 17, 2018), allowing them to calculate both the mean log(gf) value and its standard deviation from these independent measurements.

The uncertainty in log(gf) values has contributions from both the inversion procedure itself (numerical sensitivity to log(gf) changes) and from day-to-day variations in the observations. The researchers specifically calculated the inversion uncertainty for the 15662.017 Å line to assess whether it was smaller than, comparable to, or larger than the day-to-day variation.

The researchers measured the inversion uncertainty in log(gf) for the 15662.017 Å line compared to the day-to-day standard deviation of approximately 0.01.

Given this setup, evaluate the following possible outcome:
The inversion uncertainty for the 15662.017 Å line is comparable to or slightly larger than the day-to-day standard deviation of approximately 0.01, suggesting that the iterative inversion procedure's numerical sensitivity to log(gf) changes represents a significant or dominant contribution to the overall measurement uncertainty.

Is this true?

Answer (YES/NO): NO